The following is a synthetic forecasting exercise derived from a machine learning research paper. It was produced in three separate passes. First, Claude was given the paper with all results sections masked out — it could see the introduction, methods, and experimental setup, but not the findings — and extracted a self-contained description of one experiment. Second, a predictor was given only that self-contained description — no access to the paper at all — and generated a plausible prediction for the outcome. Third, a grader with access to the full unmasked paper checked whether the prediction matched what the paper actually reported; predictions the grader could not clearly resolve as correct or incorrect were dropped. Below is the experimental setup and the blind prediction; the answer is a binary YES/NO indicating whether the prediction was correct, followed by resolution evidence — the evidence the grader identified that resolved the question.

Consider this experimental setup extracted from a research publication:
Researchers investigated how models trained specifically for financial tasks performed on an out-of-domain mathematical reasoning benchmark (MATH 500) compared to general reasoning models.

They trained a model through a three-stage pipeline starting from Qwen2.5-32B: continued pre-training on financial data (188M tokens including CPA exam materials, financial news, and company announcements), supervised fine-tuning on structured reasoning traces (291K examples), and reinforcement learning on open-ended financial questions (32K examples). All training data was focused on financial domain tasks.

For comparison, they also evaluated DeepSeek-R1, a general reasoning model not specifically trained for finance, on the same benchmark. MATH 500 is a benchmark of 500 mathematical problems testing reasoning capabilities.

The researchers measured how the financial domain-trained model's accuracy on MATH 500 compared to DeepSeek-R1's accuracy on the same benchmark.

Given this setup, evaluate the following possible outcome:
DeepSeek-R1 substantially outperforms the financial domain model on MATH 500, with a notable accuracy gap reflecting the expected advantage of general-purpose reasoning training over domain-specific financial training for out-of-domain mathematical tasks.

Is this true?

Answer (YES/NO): NO